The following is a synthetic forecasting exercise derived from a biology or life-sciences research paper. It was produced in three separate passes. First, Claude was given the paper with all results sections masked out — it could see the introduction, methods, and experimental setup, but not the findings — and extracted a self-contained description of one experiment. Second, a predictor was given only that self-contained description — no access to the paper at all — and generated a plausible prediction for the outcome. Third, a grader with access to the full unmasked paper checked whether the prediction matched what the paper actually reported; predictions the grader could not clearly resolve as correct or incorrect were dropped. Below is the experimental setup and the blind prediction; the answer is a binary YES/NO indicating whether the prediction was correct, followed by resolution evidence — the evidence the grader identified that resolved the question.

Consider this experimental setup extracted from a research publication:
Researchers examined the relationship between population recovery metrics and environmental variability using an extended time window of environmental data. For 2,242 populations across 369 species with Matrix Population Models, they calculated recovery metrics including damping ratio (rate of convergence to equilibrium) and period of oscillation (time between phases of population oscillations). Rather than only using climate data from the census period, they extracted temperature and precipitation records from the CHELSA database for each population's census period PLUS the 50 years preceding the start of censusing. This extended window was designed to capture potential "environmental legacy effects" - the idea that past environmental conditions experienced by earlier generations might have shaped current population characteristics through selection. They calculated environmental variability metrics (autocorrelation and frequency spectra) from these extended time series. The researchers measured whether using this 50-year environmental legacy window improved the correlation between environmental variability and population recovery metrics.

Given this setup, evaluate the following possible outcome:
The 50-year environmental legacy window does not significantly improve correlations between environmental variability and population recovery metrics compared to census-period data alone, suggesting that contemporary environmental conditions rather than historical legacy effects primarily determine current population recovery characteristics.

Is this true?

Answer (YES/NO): NO